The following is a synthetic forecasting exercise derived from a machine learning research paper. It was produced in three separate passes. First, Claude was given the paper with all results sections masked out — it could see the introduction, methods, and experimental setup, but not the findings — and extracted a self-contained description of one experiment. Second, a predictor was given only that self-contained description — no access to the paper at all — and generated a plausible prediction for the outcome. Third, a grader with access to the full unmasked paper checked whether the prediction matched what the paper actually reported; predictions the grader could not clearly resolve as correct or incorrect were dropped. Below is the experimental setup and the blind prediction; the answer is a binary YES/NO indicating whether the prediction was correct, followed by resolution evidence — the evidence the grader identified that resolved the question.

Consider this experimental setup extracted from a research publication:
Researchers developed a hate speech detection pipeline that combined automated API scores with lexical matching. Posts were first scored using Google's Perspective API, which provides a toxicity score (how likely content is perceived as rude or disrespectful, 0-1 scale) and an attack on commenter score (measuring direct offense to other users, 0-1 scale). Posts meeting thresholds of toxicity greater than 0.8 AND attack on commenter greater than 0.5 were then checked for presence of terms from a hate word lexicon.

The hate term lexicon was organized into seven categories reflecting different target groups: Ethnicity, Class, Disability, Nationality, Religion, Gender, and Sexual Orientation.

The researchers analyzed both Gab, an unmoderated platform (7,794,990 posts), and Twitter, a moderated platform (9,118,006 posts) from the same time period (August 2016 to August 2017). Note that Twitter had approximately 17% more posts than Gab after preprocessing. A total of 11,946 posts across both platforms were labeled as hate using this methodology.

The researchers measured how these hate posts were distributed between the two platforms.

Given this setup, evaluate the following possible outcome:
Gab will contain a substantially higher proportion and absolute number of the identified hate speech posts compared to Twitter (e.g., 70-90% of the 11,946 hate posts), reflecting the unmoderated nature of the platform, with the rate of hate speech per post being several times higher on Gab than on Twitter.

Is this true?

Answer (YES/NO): YES